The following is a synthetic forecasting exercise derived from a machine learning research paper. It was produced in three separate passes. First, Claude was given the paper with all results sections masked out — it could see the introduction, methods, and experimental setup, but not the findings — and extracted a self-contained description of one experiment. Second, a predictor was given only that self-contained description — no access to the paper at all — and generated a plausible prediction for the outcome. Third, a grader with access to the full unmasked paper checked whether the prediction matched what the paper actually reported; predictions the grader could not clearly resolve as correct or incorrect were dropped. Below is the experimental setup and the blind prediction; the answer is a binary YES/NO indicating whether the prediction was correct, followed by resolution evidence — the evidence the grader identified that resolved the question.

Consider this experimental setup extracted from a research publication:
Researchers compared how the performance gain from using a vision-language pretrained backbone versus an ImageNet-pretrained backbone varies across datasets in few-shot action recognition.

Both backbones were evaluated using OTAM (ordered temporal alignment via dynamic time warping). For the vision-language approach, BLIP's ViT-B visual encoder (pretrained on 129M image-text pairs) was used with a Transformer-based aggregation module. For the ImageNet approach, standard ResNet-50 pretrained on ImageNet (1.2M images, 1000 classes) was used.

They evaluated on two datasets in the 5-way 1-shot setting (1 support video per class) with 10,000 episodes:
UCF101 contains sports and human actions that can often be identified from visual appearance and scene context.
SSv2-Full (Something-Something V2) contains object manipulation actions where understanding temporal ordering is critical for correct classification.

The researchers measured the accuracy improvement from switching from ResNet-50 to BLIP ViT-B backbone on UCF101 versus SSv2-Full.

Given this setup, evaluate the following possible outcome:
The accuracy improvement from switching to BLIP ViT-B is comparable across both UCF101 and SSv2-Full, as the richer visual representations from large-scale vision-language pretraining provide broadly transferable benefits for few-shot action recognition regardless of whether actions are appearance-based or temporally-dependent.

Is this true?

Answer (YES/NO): NO